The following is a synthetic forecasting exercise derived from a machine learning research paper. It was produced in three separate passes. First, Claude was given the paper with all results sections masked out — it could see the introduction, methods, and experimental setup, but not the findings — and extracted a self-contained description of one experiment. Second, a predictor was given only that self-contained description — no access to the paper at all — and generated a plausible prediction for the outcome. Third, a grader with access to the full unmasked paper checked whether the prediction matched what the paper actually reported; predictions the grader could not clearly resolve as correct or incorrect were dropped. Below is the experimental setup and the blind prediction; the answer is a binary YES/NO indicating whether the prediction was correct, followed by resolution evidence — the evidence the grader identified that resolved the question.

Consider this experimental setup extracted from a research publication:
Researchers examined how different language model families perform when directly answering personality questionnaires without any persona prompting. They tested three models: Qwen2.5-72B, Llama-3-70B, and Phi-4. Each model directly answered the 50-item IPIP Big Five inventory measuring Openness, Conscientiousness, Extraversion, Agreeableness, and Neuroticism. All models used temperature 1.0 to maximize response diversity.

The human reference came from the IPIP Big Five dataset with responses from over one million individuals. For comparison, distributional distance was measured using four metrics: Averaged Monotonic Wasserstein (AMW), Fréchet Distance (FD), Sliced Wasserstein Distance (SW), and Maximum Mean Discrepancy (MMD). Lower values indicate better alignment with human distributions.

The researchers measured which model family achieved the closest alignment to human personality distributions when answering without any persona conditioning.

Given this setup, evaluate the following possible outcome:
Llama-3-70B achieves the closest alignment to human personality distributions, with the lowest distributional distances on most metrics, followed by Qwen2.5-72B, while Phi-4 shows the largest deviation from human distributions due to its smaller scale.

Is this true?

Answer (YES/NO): NO